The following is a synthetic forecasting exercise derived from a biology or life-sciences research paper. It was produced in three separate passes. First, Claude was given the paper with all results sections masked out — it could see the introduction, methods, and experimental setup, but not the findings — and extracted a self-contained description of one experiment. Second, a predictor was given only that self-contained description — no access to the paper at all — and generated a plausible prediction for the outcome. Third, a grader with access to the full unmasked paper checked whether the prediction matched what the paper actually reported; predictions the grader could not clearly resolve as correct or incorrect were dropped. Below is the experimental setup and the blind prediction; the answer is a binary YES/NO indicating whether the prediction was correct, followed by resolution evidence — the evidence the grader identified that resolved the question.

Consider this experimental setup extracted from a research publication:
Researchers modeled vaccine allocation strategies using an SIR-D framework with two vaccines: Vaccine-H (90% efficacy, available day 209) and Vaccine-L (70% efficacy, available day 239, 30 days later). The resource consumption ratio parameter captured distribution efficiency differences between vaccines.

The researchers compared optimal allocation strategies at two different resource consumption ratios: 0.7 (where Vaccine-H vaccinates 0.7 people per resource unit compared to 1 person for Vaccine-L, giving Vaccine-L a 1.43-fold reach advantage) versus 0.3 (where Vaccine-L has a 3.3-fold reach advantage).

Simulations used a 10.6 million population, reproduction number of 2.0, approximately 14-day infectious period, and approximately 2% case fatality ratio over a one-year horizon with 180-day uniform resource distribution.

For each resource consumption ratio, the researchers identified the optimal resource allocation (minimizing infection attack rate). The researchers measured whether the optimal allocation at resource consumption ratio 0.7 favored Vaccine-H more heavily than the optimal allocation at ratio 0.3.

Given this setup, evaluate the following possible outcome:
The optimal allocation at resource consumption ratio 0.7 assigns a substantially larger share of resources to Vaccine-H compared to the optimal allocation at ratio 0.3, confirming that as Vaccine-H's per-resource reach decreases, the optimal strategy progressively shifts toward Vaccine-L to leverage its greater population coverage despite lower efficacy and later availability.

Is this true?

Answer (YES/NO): YES